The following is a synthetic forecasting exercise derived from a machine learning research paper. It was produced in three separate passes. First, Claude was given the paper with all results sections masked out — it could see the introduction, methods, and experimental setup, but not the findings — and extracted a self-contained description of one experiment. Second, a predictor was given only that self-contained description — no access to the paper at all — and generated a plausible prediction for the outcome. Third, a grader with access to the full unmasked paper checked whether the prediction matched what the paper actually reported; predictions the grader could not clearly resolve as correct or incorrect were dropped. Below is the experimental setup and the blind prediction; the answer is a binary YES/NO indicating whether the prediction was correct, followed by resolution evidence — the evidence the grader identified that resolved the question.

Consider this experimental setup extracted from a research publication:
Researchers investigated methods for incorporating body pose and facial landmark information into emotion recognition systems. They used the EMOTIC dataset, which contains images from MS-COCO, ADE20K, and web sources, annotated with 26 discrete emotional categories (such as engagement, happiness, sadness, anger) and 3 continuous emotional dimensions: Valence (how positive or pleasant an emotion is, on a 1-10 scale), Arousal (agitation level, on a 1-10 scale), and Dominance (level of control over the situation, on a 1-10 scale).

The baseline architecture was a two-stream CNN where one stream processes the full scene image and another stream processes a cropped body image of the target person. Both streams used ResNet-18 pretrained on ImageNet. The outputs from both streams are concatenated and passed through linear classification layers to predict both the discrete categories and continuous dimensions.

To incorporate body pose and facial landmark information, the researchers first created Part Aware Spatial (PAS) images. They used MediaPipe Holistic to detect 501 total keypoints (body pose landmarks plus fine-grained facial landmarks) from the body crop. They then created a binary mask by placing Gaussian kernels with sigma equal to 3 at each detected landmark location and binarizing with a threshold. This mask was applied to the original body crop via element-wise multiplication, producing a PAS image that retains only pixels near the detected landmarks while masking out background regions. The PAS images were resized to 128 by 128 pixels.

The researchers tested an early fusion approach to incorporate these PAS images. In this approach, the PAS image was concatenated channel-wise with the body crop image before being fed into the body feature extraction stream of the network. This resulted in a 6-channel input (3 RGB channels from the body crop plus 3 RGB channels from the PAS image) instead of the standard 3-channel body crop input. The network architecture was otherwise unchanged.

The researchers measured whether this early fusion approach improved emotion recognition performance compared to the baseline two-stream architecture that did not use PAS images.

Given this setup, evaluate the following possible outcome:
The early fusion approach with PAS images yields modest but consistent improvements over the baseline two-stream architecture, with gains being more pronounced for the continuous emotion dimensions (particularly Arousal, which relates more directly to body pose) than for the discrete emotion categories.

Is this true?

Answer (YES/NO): NO